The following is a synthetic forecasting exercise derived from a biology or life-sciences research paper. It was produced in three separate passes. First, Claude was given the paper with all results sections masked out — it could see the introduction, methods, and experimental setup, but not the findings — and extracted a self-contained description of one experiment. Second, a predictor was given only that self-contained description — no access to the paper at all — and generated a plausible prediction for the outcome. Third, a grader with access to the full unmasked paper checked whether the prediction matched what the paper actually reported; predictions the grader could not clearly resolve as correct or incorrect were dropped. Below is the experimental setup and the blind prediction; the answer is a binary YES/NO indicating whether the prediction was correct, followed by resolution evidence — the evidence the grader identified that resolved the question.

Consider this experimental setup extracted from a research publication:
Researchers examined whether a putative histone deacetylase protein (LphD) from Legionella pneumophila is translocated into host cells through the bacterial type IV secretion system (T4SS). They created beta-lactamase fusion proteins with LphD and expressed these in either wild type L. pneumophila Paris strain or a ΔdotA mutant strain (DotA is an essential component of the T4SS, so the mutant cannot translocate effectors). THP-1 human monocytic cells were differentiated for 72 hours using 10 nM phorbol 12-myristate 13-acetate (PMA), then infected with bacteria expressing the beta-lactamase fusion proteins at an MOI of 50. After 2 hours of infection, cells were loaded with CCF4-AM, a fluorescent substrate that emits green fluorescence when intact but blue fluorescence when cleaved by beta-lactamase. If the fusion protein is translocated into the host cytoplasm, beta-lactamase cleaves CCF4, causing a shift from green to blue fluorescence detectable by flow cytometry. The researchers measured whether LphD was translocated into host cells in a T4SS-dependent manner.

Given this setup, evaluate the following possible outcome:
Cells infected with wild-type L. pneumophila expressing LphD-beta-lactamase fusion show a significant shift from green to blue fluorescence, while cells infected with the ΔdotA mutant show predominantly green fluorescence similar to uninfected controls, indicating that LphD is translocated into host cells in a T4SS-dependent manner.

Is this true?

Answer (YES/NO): YES